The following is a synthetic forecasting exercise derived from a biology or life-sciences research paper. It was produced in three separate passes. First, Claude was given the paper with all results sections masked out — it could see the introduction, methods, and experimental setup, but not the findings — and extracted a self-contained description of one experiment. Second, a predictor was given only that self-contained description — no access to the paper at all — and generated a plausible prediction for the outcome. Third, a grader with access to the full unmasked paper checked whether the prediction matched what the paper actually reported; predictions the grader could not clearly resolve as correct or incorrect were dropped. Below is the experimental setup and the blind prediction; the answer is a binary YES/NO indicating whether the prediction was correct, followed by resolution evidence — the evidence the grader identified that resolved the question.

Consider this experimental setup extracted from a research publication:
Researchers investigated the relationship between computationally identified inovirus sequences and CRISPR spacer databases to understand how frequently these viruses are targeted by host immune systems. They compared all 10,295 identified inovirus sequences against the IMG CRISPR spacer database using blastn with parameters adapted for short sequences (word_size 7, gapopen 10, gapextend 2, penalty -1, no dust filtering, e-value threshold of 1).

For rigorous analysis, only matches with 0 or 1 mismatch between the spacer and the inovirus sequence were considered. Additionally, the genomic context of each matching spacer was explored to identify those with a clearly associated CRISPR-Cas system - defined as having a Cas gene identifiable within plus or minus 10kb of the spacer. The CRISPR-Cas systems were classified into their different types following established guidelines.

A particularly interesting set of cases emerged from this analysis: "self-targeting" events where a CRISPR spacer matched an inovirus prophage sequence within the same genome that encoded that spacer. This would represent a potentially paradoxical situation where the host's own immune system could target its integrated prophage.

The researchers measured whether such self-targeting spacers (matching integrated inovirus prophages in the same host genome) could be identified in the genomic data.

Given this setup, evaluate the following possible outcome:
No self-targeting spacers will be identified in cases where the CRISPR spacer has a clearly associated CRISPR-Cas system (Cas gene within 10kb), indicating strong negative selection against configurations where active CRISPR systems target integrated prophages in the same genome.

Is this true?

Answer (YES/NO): NO